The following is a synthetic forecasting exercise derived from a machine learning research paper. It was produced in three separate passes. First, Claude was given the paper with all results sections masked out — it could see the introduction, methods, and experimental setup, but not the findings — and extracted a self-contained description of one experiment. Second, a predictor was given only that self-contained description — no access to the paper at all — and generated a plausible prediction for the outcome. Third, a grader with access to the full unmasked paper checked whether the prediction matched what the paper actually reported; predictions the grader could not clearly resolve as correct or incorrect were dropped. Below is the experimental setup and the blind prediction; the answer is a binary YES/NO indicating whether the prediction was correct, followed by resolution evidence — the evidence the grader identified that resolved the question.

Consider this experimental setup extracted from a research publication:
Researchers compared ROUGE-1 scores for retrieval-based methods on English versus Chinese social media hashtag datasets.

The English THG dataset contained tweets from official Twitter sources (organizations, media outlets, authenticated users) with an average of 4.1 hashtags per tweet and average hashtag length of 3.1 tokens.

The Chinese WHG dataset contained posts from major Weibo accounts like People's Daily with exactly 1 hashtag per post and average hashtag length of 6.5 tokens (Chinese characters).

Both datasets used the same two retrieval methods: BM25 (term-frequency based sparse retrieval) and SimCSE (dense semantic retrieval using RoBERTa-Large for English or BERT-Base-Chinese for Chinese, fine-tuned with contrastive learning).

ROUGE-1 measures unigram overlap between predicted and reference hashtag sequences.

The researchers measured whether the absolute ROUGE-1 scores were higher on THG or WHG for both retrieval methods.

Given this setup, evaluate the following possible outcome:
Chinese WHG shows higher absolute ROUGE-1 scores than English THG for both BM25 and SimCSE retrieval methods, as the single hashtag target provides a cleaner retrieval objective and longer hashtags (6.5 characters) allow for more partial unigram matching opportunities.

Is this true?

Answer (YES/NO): YES